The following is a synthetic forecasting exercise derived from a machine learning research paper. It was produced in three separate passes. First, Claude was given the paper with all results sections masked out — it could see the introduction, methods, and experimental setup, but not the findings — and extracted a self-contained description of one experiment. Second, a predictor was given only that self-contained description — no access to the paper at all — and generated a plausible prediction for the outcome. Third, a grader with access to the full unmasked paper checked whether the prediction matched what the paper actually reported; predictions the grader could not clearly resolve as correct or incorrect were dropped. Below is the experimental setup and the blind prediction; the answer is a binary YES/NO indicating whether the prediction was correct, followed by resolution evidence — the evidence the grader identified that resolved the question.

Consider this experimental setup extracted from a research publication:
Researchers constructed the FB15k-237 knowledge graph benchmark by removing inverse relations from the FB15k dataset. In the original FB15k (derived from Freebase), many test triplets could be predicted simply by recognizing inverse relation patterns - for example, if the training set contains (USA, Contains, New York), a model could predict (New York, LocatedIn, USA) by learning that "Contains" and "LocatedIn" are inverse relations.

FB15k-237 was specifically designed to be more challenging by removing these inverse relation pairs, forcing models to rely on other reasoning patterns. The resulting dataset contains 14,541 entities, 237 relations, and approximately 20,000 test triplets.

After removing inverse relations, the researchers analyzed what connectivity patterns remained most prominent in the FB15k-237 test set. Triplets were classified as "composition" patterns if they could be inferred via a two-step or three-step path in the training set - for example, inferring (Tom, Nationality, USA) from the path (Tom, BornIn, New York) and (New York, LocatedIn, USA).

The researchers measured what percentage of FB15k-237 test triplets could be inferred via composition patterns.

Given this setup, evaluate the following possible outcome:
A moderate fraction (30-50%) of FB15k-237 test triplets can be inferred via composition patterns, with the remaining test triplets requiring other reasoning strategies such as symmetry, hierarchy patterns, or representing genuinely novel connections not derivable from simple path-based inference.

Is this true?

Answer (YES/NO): NO